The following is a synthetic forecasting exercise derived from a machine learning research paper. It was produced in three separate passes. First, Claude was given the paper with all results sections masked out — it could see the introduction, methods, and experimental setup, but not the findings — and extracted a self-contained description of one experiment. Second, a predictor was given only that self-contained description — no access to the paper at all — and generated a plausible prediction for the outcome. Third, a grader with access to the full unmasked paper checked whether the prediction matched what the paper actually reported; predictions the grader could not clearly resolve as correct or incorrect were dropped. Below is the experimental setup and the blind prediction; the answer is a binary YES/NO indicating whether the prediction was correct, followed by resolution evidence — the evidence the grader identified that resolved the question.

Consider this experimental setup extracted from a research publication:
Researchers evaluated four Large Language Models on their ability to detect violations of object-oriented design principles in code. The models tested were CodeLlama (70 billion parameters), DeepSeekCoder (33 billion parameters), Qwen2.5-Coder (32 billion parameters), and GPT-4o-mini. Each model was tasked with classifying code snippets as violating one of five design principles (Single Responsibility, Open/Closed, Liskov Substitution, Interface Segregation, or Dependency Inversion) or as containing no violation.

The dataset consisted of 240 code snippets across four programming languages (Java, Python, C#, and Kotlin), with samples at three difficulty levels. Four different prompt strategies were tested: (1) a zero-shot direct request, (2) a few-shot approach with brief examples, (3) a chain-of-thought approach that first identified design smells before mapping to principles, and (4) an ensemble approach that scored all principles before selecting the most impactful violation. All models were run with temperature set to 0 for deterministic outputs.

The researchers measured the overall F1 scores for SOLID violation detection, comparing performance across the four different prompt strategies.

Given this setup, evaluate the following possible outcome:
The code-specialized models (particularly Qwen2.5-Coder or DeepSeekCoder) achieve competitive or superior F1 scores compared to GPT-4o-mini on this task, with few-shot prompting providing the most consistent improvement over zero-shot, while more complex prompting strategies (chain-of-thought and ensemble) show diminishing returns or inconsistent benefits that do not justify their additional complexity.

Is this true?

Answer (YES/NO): NO